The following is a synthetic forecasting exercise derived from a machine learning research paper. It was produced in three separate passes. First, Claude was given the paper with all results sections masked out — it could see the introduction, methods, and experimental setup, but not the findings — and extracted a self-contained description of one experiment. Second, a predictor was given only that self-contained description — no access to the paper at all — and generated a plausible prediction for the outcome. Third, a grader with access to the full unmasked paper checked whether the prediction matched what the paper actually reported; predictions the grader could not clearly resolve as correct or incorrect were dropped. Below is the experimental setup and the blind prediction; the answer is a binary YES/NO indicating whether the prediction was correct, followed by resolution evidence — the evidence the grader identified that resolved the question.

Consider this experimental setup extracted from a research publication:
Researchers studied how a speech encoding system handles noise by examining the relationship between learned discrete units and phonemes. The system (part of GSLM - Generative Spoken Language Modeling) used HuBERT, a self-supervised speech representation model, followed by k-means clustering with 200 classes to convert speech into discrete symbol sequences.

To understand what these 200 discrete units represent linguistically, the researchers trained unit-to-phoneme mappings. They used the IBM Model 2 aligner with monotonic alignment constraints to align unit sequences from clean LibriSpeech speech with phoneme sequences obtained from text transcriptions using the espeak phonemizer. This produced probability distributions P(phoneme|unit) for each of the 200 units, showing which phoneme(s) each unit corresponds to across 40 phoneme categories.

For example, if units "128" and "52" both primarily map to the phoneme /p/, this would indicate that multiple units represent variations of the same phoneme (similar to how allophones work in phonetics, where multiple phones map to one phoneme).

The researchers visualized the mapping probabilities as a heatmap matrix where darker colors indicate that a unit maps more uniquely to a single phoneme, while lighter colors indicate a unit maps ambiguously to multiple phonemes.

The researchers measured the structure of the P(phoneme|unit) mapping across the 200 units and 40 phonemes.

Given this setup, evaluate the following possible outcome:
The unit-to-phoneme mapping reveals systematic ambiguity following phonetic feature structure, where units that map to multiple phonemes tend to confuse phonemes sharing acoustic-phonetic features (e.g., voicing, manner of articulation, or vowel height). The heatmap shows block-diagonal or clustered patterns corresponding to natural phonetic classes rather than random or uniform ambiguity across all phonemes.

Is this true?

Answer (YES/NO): NO